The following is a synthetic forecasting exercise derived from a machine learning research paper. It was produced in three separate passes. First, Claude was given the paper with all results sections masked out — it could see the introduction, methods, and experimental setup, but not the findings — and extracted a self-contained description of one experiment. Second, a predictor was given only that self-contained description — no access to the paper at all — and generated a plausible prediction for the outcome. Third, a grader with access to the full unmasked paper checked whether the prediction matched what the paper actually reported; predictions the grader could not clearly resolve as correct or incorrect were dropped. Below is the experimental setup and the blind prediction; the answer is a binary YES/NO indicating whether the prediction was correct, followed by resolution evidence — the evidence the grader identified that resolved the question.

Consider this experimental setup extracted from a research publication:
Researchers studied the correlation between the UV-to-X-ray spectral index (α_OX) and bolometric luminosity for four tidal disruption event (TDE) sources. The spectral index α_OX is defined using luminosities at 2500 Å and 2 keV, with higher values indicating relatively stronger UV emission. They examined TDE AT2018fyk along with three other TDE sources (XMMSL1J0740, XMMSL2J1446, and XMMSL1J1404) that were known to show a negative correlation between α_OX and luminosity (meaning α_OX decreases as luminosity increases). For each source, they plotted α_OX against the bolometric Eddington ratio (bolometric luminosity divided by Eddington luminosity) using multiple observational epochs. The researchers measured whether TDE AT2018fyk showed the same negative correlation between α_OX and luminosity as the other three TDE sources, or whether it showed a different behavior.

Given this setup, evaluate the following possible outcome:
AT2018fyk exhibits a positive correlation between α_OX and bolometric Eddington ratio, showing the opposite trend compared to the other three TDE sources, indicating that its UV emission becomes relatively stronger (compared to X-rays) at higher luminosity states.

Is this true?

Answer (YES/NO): YES